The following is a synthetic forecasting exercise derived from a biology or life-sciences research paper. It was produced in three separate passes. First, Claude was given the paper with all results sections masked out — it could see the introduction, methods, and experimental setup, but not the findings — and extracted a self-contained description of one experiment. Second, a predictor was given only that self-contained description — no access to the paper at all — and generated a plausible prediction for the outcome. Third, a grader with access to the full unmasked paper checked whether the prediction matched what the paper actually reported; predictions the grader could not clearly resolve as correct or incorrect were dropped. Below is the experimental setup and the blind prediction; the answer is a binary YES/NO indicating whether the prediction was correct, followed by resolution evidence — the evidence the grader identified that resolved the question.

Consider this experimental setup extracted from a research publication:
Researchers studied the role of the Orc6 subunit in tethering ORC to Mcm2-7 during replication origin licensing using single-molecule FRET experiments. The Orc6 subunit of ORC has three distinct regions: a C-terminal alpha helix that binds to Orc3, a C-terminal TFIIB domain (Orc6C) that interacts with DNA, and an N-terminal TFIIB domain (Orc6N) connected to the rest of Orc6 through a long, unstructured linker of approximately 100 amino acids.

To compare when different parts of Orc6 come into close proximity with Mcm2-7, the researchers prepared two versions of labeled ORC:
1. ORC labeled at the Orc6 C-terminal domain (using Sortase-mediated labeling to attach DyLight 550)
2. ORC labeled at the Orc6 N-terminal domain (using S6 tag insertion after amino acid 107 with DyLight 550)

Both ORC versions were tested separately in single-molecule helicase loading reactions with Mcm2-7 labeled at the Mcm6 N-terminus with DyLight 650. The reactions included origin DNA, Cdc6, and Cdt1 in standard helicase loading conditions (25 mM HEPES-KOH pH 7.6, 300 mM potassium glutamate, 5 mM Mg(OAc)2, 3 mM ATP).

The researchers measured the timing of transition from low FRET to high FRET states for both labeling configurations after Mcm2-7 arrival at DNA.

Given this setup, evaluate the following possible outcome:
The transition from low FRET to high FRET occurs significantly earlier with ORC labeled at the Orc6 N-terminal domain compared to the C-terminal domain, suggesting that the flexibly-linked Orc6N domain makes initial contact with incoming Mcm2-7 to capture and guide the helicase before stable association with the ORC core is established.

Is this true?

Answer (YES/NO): YES